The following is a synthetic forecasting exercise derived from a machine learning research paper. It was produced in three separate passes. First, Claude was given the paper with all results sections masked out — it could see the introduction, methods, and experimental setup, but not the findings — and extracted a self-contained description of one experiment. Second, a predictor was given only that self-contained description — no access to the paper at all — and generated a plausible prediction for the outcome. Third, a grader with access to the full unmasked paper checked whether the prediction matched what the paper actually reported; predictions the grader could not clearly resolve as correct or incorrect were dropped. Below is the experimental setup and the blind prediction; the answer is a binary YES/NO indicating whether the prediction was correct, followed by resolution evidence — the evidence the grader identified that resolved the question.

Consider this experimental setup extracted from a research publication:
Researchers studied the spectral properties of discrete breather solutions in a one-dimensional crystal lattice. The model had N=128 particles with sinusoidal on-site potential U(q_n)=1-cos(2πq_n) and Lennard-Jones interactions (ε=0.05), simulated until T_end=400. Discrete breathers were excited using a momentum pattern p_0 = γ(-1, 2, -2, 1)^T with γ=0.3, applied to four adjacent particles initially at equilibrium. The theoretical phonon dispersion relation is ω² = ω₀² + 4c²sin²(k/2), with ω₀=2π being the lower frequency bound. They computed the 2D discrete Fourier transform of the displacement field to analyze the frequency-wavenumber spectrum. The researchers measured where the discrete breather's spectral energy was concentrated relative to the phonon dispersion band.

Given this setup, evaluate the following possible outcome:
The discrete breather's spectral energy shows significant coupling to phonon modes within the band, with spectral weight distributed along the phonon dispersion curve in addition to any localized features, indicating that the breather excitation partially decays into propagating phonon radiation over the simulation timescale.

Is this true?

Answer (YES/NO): NO